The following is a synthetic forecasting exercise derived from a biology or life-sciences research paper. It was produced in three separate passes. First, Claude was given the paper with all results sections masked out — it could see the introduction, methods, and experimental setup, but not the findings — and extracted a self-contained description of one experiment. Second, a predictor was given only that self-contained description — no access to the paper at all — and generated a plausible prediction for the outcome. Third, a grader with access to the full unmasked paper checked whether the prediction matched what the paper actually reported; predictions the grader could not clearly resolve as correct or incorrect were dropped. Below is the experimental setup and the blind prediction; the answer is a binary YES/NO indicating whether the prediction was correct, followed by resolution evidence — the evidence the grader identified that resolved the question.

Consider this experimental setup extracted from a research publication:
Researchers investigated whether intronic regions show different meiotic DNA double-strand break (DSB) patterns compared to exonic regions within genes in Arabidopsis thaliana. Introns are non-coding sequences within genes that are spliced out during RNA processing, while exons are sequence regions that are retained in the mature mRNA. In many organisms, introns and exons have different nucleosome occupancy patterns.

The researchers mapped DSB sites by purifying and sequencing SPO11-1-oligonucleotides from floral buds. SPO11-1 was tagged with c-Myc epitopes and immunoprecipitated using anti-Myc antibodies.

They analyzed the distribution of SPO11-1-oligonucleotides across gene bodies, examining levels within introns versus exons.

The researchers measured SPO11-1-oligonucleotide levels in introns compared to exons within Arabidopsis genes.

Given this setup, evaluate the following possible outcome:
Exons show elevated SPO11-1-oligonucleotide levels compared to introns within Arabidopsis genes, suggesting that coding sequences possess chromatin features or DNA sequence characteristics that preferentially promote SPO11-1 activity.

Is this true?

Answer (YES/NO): NO